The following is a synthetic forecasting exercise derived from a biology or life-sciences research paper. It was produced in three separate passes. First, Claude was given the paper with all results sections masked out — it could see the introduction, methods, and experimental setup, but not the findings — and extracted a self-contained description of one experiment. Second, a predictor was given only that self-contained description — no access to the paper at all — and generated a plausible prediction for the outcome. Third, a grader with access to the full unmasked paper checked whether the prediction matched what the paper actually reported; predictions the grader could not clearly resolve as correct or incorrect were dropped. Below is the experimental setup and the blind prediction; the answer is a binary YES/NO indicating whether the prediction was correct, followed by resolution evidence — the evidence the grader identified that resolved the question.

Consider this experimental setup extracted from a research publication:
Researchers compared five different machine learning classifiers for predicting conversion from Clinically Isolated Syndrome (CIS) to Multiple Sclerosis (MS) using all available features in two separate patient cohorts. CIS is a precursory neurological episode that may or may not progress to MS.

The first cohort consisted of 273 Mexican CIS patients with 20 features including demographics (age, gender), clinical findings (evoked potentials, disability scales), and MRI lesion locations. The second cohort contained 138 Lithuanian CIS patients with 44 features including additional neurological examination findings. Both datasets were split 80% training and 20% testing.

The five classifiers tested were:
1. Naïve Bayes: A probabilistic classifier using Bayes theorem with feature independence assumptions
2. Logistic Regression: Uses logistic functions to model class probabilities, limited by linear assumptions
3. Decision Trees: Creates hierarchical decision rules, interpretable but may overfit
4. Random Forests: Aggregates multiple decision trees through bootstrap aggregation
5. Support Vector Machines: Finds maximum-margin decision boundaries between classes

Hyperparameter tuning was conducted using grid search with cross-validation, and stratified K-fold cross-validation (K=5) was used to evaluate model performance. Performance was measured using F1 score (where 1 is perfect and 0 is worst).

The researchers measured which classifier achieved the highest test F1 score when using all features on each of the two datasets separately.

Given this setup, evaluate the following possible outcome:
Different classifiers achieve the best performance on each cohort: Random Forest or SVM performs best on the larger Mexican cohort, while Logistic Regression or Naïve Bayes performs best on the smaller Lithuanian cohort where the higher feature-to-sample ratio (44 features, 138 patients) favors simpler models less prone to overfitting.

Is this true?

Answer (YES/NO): YES